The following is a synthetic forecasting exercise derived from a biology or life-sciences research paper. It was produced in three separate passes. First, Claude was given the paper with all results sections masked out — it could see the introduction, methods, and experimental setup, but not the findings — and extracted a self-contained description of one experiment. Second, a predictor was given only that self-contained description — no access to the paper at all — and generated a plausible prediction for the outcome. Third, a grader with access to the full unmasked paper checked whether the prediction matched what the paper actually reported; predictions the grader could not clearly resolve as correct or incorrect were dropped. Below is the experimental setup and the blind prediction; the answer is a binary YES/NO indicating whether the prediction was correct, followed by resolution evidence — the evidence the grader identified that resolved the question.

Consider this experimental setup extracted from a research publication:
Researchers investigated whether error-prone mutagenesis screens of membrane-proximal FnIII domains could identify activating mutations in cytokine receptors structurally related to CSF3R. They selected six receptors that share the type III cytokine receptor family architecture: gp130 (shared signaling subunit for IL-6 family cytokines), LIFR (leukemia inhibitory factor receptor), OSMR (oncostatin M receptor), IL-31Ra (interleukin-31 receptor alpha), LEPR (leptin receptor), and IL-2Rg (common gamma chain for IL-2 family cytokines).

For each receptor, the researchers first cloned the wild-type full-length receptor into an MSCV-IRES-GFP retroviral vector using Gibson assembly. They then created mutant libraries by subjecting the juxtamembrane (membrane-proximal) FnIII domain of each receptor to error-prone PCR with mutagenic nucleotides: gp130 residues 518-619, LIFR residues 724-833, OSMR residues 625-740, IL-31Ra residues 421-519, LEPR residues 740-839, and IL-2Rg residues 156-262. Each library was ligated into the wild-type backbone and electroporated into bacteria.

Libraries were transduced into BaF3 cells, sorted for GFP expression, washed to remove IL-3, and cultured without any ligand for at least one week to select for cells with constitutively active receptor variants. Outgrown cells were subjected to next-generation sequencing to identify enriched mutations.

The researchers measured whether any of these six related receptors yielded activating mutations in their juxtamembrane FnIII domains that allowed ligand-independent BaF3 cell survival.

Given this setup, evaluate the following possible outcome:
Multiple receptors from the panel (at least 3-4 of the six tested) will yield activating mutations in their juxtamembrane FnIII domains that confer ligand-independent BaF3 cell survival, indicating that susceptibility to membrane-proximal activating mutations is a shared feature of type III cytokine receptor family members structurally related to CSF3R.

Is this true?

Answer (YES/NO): NO